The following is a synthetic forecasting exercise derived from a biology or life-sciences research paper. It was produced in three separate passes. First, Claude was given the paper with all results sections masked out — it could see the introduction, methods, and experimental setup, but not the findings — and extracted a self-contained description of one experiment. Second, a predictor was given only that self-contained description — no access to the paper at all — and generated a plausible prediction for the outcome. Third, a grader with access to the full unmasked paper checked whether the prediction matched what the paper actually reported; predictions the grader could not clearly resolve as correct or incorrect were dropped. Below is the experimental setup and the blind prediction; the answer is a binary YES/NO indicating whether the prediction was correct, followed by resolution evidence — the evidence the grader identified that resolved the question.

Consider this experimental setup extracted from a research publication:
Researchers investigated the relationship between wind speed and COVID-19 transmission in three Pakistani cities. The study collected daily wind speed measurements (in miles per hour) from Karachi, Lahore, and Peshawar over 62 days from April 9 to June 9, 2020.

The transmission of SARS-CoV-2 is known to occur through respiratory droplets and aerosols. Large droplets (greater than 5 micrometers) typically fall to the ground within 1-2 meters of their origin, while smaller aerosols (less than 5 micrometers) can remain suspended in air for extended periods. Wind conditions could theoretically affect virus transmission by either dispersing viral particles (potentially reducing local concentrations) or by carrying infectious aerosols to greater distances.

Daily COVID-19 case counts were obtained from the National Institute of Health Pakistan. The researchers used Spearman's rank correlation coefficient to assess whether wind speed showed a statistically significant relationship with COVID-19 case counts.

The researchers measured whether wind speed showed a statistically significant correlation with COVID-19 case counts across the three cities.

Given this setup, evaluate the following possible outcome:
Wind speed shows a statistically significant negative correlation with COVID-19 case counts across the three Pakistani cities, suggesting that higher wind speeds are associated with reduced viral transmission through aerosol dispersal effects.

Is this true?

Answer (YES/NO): NO